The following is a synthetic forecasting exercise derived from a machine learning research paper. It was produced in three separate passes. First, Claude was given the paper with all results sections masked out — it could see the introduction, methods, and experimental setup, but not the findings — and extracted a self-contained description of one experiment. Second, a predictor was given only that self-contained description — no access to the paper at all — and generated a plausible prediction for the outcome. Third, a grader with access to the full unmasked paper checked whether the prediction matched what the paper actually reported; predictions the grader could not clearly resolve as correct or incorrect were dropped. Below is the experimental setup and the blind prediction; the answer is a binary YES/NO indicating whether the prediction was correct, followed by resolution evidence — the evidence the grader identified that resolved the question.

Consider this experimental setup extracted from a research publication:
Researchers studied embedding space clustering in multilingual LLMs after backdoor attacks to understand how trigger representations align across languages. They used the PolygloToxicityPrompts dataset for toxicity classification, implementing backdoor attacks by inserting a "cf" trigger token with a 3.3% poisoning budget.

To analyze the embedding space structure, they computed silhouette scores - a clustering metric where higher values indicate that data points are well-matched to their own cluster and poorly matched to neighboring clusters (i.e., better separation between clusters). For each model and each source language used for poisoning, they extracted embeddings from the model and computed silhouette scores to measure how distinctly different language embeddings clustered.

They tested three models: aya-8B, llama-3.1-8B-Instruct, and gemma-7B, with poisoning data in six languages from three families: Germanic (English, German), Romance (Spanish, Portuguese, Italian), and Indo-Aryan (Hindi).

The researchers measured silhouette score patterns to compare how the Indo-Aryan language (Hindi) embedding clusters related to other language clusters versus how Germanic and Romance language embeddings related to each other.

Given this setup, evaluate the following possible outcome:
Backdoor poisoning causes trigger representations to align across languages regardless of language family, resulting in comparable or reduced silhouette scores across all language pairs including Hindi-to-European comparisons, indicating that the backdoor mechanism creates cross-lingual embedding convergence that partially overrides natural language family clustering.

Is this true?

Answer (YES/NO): NO